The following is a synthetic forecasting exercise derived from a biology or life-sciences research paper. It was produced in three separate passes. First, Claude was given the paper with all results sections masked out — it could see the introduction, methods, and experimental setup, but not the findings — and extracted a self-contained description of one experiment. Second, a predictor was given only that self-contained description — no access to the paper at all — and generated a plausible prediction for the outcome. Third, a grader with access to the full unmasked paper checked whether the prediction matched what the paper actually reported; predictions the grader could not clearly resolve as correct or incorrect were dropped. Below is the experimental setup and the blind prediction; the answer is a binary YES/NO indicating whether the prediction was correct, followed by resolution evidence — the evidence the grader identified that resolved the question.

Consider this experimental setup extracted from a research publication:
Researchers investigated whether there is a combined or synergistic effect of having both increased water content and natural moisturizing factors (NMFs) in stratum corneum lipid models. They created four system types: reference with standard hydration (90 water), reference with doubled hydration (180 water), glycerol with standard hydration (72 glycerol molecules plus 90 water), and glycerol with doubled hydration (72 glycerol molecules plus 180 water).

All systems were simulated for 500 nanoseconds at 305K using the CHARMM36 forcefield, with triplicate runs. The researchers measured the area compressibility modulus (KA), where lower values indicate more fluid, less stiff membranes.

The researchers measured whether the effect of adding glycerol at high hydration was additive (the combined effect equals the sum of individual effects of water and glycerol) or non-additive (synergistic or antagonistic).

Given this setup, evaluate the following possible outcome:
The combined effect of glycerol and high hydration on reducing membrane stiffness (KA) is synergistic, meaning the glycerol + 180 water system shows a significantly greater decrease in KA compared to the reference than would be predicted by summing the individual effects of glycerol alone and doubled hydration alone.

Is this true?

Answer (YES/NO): NO